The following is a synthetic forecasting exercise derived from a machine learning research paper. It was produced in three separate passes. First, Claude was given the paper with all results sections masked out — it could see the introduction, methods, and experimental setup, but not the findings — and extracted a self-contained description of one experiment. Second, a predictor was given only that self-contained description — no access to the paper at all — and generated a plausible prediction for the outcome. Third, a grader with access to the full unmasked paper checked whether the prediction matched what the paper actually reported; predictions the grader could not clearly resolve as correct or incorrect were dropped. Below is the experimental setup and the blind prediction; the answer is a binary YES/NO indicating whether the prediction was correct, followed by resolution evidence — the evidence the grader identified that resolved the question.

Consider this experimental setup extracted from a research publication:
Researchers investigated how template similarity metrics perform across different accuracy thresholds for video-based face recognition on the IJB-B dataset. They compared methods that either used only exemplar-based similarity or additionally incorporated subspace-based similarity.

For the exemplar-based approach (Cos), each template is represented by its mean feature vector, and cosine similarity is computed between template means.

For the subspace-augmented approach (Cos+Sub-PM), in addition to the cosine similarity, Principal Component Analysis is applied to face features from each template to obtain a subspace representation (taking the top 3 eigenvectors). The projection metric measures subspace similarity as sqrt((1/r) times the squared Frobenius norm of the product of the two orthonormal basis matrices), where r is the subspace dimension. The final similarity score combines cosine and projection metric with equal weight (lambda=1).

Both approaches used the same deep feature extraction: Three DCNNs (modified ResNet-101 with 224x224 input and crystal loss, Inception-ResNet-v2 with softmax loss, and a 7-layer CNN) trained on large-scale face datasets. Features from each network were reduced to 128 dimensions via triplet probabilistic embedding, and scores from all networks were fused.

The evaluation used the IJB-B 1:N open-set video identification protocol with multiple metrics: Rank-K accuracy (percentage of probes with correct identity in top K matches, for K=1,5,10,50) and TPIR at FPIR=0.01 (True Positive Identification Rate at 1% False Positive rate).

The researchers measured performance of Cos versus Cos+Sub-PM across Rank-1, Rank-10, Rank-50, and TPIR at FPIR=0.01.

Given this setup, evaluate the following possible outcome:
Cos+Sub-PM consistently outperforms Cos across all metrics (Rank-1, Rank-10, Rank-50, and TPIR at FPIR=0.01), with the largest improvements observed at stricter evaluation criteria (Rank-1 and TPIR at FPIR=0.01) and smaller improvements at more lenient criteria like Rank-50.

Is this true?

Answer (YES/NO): NO